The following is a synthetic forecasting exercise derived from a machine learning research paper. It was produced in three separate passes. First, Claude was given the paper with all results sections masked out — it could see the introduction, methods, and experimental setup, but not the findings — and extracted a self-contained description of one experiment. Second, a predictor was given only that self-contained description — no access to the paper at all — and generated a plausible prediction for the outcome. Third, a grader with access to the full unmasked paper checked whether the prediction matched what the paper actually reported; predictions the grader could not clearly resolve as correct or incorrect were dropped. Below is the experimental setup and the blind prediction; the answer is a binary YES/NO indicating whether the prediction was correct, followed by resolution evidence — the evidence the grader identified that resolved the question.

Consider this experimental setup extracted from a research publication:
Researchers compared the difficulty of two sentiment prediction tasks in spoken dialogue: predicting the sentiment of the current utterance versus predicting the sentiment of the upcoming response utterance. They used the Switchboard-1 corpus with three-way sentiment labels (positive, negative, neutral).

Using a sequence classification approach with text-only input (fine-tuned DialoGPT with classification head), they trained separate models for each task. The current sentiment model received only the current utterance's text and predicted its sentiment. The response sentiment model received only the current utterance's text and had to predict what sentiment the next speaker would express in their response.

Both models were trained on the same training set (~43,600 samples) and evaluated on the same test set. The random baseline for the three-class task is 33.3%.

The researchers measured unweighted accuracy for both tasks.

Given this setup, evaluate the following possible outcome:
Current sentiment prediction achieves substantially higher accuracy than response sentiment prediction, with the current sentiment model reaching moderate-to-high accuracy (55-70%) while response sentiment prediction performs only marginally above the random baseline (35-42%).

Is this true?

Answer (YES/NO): YES